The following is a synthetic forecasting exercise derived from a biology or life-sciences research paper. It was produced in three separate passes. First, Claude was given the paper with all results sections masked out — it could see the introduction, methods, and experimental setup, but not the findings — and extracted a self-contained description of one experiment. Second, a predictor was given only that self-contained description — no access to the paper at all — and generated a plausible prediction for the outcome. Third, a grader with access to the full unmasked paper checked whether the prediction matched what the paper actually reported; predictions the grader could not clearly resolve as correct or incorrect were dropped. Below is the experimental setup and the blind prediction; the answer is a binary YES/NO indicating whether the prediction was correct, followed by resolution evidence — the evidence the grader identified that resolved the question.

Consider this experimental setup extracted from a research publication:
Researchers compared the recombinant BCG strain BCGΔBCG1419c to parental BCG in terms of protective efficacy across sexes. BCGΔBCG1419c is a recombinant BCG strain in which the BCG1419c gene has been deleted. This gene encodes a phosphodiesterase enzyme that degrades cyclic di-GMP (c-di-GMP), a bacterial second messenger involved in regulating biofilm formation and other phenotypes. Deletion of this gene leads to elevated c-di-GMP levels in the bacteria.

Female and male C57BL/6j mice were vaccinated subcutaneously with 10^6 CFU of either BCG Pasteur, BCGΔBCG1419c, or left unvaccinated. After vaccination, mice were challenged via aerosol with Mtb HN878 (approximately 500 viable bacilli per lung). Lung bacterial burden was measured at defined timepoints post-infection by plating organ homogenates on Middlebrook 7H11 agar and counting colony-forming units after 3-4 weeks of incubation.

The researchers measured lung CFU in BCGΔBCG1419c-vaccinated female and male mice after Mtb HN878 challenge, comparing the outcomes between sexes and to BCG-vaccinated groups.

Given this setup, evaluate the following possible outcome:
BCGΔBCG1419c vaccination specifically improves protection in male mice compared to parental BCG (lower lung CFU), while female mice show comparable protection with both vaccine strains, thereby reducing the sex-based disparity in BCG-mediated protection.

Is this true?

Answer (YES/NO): NO